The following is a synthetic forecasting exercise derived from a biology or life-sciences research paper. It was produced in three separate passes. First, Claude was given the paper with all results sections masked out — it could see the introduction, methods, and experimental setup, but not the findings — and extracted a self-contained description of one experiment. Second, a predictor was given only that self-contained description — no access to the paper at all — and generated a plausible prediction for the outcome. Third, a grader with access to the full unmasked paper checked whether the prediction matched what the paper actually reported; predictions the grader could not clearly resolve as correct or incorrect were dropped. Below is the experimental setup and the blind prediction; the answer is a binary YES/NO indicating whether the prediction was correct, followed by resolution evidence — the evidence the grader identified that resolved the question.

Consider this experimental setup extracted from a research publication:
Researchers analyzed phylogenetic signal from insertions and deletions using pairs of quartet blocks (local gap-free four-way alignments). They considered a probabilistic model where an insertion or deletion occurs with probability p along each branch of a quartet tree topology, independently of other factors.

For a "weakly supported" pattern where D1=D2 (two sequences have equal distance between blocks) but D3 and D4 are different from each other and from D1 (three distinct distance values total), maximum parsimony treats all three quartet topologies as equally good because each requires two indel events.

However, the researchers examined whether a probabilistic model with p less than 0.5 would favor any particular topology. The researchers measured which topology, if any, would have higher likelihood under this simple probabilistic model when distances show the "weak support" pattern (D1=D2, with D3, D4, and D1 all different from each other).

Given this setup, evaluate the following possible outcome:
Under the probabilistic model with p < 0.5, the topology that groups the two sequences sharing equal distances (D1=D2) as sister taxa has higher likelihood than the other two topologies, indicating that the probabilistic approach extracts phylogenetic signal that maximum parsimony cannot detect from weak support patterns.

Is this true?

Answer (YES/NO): YES